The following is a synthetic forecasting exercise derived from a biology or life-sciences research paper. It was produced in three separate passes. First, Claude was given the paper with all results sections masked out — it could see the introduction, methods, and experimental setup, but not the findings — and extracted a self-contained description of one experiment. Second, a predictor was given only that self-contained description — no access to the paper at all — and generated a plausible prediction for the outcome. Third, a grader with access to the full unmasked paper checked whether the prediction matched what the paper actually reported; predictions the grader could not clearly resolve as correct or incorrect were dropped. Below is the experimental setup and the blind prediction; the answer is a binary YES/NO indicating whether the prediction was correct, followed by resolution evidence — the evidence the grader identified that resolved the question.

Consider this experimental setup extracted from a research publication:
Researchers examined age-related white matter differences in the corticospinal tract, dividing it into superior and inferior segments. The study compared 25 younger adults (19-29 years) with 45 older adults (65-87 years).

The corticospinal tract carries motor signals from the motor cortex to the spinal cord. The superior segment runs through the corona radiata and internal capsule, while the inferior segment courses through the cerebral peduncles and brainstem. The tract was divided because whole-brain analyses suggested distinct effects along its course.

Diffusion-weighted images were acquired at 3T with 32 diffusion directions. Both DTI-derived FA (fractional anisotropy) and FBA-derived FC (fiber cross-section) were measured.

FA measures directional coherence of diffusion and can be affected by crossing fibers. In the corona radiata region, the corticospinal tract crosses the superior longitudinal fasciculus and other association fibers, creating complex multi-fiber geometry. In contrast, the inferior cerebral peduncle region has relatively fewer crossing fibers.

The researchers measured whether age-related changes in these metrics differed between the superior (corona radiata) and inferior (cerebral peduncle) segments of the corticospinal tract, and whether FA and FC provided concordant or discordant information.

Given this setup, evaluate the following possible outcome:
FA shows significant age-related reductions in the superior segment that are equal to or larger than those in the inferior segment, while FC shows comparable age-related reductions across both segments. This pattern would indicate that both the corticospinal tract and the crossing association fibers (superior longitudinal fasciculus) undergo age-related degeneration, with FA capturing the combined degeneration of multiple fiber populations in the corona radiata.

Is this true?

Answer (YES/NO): NO